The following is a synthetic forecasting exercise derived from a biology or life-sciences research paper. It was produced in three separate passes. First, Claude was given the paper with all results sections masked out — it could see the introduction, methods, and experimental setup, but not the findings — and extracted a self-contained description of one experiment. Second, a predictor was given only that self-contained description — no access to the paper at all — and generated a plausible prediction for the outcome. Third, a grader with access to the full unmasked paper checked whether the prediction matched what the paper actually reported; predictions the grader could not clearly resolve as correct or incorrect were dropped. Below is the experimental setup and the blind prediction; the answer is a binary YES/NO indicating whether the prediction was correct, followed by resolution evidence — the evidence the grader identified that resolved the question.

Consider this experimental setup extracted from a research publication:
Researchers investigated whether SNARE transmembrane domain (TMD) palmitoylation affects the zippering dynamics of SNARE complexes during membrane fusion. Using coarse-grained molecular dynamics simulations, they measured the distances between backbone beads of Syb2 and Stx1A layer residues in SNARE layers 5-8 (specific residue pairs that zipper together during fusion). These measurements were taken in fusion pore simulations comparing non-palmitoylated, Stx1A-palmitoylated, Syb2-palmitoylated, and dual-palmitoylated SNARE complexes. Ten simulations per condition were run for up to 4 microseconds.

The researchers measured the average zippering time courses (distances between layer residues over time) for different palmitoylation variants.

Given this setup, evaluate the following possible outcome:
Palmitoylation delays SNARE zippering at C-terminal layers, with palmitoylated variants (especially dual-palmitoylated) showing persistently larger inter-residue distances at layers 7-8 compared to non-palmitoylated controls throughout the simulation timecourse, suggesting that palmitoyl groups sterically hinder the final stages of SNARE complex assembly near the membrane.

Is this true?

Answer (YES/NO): NO